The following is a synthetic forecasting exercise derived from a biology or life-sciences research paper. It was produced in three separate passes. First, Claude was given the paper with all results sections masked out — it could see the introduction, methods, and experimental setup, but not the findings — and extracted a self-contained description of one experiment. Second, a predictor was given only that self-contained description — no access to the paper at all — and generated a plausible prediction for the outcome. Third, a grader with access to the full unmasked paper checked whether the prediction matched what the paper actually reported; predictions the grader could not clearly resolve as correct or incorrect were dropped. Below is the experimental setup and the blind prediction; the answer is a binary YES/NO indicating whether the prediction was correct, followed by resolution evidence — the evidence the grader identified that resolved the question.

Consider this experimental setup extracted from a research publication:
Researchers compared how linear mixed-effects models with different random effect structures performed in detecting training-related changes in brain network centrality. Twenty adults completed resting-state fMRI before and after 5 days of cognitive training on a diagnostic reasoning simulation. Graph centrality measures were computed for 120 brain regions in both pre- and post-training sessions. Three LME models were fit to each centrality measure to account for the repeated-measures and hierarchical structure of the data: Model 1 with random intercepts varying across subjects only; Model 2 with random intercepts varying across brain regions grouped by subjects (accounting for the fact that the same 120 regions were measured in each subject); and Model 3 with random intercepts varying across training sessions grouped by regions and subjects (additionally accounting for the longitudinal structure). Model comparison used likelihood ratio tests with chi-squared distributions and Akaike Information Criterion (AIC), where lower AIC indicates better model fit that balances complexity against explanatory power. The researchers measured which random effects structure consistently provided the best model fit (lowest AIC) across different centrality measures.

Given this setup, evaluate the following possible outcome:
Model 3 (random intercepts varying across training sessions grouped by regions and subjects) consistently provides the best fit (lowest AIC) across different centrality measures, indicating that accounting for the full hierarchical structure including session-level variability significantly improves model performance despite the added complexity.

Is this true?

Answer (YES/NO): NO